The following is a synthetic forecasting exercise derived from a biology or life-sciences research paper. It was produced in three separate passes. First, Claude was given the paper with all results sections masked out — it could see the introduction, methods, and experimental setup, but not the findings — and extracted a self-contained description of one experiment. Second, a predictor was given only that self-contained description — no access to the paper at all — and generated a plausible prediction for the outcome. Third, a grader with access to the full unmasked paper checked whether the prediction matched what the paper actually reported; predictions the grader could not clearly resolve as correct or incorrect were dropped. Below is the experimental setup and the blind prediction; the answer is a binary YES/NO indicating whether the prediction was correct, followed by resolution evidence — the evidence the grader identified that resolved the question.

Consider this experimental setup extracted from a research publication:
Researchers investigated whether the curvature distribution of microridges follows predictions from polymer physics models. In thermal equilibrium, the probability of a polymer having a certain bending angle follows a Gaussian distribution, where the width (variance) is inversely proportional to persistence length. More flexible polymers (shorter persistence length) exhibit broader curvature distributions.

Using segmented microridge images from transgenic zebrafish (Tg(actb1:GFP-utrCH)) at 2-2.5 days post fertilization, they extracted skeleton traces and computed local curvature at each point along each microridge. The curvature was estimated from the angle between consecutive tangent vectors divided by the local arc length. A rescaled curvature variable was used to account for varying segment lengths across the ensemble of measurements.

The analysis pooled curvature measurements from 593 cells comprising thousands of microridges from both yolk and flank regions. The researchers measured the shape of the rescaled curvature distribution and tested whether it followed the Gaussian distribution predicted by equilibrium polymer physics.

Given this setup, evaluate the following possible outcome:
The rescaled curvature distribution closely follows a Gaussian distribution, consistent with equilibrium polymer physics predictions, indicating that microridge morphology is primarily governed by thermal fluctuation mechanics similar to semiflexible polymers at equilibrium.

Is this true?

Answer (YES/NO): YES